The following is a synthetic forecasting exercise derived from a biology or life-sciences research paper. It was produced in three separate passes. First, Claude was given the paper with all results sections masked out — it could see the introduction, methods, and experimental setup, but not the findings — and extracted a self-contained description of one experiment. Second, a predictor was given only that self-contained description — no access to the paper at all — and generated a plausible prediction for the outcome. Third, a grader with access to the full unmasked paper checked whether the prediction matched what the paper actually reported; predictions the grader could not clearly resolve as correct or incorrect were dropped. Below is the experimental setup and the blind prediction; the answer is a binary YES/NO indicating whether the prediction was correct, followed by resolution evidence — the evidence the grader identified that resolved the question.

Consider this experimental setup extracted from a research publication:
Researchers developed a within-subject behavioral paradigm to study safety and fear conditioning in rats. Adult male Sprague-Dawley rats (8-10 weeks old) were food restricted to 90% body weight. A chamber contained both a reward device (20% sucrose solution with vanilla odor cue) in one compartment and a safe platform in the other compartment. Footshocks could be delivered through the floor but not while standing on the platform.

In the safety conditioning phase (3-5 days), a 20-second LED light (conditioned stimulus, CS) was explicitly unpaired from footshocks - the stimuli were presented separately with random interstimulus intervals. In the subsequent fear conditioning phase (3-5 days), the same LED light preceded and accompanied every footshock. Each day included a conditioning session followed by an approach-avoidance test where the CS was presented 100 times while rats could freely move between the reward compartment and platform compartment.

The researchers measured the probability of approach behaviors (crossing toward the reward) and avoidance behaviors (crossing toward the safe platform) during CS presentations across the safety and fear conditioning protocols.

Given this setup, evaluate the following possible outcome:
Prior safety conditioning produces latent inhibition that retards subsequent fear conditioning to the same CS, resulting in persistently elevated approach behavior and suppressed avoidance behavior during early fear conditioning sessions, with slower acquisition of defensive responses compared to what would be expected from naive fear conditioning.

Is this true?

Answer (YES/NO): NO